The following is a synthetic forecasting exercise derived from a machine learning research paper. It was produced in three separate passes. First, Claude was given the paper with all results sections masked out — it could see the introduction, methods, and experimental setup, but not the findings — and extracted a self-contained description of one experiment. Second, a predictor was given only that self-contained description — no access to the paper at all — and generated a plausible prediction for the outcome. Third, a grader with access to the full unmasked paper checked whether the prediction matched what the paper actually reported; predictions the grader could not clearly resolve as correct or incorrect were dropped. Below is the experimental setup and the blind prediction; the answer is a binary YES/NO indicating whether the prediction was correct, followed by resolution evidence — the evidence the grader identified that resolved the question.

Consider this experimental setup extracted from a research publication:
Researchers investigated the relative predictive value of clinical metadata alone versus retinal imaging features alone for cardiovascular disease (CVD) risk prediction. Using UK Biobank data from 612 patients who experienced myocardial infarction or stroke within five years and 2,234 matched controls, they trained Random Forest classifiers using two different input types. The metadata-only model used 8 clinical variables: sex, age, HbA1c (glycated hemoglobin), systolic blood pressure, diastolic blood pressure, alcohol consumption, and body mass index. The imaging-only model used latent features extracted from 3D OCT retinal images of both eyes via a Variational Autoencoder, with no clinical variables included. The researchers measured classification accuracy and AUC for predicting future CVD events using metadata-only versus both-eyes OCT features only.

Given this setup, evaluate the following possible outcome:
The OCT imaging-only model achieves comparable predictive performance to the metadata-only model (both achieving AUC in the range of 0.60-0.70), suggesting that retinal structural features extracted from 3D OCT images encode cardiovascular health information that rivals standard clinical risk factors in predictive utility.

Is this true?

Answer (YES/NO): NO